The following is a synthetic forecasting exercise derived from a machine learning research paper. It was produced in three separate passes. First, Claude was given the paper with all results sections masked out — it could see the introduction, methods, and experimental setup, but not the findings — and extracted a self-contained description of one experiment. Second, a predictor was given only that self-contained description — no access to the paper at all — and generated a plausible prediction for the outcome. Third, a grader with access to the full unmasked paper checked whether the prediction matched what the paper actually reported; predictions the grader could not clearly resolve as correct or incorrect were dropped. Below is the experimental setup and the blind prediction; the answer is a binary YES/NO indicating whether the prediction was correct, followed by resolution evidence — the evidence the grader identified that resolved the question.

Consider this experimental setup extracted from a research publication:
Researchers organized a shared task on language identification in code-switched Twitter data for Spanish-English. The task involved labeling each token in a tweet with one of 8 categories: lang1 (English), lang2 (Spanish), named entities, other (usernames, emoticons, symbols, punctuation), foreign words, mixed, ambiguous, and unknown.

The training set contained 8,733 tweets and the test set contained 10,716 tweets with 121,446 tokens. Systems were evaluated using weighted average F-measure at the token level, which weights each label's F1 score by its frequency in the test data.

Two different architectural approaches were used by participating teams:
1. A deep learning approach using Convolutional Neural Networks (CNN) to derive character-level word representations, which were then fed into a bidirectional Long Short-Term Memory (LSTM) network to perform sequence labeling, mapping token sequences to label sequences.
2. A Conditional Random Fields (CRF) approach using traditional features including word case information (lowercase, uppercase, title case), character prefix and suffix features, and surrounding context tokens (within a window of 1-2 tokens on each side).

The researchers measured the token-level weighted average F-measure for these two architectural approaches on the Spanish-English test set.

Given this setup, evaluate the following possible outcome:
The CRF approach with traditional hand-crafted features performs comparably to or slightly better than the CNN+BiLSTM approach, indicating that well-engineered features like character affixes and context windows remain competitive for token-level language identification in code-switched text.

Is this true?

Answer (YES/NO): YES